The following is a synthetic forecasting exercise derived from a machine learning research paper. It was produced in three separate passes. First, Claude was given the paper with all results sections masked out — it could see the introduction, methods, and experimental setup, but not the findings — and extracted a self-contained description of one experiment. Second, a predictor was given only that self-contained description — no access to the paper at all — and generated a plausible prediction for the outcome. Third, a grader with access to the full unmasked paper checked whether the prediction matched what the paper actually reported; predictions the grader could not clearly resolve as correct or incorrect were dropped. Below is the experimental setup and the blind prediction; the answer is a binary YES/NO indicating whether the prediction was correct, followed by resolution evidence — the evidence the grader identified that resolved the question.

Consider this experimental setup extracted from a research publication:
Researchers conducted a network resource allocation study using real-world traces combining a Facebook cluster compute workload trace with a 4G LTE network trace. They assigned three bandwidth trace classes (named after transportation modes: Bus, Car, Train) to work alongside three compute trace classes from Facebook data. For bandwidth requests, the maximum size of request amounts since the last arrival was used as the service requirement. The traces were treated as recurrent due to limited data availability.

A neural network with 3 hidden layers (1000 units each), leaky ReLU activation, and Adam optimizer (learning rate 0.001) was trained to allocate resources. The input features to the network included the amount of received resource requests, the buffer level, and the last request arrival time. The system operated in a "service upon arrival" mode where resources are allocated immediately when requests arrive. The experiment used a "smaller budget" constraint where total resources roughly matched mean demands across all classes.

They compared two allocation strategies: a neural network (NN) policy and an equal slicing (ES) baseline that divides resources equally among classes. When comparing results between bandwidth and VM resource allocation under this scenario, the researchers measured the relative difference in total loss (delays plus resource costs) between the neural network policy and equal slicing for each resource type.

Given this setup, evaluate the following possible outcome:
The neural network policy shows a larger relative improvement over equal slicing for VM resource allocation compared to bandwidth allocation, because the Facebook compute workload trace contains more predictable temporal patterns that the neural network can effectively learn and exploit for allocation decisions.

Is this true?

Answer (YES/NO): YES